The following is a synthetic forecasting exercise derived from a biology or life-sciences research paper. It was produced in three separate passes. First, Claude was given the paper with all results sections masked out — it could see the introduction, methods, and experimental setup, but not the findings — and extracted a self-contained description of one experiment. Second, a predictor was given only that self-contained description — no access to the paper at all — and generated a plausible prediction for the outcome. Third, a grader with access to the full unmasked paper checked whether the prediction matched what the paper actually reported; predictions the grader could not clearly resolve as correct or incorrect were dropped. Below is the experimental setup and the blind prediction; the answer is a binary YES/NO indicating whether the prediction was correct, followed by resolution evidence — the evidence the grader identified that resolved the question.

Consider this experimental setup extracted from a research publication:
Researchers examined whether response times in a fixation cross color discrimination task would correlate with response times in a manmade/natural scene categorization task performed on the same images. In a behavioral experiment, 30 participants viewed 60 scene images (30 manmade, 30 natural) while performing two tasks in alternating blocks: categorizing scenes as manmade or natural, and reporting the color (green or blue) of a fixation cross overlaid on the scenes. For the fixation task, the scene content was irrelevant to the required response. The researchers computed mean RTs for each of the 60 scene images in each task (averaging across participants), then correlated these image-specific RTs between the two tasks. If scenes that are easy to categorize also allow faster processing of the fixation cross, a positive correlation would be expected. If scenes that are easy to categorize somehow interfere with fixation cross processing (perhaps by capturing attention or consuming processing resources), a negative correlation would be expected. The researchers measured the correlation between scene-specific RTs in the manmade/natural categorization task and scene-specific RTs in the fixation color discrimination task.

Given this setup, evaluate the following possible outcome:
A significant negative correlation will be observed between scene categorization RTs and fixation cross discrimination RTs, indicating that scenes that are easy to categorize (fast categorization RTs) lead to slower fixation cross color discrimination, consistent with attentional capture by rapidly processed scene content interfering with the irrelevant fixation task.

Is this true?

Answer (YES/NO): YES